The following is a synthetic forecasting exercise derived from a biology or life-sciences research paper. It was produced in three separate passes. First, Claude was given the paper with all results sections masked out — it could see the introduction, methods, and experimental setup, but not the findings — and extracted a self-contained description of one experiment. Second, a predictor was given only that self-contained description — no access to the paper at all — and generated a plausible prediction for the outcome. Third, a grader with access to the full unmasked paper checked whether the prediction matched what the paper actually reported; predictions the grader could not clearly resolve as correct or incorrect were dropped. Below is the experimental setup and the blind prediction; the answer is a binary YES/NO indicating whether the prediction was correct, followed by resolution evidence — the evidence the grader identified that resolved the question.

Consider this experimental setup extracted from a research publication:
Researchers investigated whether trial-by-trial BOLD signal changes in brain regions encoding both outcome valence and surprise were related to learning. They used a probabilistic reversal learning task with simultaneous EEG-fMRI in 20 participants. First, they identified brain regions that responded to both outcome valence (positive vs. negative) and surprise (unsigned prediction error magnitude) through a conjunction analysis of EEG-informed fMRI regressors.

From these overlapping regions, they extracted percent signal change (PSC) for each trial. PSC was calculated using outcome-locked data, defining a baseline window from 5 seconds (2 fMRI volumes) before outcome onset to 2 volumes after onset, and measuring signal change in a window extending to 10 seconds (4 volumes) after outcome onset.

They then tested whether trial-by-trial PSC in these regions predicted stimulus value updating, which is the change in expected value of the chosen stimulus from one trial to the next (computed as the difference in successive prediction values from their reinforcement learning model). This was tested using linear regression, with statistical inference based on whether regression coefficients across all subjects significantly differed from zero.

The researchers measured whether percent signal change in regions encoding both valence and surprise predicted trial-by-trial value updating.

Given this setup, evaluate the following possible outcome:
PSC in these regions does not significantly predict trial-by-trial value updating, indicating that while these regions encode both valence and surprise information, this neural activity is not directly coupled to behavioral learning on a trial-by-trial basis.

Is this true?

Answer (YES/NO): NO